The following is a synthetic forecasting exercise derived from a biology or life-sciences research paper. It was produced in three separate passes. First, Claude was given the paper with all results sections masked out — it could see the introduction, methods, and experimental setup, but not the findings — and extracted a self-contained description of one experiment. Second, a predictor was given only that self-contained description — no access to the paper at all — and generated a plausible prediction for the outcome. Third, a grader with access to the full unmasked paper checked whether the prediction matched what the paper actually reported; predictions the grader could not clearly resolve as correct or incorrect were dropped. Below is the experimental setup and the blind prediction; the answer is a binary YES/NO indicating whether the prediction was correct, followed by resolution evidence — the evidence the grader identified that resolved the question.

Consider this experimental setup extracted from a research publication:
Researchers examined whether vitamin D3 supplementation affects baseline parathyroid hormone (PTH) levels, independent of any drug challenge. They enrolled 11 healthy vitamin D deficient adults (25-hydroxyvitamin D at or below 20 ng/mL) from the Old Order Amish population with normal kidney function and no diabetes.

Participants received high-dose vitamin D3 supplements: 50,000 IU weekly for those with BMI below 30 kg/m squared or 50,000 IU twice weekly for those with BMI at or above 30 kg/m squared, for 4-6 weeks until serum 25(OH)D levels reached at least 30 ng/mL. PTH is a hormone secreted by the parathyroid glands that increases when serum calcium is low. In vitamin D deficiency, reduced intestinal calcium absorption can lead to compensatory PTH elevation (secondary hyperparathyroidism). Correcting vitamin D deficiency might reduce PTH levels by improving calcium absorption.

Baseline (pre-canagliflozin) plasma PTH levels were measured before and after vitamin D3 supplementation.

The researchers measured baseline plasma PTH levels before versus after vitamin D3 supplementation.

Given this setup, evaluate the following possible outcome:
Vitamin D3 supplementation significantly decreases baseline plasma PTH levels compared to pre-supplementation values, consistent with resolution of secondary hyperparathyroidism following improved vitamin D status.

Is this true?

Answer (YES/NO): NO